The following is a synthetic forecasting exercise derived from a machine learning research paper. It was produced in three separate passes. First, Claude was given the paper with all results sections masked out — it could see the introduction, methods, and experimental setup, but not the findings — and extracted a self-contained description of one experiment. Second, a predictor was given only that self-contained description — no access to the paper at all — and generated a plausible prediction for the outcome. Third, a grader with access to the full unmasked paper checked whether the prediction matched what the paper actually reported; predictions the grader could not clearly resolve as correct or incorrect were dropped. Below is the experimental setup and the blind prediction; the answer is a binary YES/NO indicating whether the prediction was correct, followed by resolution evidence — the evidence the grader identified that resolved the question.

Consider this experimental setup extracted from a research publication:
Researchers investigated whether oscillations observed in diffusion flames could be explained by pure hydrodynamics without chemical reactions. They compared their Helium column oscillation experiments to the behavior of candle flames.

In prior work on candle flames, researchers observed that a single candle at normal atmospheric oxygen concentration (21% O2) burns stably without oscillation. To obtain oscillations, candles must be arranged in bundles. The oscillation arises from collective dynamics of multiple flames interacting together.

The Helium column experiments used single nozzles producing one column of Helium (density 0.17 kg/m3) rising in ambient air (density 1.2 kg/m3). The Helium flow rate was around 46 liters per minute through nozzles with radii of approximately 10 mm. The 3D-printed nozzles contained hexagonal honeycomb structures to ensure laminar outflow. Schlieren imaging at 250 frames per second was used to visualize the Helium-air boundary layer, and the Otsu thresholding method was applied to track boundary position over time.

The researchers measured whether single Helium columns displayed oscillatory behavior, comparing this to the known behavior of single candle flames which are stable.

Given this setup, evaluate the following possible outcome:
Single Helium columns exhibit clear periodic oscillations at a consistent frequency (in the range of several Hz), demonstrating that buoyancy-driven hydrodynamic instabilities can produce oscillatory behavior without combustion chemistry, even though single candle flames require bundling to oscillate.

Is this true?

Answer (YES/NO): YES